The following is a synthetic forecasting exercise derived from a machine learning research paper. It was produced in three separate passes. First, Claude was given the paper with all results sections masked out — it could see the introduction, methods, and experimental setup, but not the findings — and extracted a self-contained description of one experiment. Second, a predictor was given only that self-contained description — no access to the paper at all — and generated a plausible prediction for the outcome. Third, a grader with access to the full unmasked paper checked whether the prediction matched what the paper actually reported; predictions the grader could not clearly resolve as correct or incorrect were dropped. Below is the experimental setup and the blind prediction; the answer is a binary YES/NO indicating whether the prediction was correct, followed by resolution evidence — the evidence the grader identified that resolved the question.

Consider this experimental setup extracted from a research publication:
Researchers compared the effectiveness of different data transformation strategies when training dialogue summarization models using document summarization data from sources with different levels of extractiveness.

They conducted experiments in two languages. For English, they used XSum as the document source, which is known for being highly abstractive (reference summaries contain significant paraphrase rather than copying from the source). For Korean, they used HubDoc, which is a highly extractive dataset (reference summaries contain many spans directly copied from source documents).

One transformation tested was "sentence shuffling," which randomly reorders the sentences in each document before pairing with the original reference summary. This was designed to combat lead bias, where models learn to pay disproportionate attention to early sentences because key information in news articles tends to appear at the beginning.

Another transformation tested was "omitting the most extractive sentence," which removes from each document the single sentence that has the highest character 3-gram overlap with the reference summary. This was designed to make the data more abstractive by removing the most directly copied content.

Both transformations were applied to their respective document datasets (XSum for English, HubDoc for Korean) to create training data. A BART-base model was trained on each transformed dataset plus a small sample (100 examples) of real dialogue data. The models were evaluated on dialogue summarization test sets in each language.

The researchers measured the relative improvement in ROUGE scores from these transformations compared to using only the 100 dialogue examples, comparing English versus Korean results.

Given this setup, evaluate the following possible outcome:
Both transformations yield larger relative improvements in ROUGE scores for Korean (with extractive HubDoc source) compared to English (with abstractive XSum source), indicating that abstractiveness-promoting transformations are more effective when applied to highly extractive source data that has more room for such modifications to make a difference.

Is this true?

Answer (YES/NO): YES